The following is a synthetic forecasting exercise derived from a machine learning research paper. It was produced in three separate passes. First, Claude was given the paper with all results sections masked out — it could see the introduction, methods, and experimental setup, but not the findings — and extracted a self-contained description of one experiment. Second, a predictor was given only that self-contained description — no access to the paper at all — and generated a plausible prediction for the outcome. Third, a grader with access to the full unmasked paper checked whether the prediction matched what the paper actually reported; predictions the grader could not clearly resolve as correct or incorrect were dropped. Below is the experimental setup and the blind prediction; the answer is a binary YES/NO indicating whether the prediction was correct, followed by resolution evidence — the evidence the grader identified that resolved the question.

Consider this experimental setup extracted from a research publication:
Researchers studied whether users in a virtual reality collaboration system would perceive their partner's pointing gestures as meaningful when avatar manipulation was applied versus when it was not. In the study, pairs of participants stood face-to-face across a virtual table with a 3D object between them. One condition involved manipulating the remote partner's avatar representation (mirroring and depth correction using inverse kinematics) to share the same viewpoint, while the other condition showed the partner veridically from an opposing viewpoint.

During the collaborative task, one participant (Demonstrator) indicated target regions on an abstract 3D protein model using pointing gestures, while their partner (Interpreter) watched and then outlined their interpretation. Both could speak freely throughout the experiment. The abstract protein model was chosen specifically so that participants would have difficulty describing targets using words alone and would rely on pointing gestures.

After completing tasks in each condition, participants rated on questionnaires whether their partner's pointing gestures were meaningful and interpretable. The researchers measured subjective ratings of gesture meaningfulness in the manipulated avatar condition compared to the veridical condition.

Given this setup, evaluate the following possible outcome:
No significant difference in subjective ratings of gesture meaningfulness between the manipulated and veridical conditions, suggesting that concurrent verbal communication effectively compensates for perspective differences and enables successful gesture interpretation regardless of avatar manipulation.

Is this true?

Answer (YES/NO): NO